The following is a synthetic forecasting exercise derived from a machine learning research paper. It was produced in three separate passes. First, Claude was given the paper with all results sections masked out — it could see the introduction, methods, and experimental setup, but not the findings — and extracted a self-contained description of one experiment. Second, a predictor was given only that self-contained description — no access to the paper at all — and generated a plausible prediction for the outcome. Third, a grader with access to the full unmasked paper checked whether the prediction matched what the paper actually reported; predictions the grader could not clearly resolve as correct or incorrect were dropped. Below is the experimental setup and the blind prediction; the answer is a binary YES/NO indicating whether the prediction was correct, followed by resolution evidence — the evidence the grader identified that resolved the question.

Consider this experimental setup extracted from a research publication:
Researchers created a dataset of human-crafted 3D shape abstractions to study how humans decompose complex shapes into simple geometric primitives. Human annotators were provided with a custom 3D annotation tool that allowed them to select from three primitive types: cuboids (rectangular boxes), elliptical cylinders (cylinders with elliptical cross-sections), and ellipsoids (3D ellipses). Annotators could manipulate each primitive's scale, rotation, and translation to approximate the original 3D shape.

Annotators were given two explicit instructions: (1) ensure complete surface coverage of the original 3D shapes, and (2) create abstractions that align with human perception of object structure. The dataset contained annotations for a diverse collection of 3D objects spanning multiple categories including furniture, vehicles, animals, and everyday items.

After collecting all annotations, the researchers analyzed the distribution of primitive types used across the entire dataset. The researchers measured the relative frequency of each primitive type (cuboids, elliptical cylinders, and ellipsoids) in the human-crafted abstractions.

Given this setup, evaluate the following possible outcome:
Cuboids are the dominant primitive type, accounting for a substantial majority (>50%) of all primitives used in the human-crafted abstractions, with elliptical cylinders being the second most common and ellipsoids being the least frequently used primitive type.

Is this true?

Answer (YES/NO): YES